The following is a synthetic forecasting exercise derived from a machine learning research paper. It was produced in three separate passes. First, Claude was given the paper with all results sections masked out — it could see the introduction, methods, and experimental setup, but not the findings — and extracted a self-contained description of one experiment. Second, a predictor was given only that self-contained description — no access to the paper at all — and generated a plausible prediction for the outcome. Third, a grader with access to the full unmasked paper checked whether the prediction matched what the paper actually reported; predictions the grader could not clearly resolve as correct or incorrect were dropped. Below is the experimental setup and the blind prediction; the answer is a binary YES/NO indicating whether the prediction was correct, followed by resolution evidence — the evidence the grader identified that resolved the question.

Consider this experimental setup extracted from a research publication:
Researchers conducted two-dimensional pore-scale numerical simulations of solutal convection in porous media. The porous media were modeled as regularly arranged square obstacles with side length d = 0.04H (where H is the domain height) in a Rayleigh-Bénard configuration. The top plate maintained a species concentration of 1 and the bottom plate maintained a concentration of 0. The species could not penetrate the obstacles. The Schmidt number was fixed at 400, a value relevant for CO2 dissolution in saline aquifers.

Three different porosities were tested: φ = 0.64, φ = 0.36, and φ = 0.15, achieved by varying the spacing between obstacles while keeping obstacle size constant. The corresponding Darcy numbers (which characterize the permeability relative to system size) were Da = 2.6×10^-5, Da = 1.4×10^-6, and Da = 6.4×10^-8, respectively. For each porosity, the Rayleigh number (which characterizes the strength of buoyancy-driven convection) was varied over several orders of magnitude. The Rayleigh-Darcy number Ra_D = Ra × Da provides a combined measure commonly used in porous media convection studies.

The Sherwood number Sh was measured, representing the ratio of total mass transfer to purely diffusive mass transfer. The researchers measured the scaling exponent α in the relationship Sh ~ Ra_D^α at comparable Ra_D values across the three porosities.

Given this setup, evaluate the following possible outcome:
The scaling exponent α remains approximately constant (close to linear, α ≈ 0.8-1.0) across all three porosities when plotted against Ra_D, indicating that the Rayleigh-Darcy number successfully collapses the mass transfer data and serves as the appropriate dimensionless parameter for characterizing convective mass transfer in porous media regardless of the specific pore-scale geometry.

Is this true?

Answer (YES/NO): NO